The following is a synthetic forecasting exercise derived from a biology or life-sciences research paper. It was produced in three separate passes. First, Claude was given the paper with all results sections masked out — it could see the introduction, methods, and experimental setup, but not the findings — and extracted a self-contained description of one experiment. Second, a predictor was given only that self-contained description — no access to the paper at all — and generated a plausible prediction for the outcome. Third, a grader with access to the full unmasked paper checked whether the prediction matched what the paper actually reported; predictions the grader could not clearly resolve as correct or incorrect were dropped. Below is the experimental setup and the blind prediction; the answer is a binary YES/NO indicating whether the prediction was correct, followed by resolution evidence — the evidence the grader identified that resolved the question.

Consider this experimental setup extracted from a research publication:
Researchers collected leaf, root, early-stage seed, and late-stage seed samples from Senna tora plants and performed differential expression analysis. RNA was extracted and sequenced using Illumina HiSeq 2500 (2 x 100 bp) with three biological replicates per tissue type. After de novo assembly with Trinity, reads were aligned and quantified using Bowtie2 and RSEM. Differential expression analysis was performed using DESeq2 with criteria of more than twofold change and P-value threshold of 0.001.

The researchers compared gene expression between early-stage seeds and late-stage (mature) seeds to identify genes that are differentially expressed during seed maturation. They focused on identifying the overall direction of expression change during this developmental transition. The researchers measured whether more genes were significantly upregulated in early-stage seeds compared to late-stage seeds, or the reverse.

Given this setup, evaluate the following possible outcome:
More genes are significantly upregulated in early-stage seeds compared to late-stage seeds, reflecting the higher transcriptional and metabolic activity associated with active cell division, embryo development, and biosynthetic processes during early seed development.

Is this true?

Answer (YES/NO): YES